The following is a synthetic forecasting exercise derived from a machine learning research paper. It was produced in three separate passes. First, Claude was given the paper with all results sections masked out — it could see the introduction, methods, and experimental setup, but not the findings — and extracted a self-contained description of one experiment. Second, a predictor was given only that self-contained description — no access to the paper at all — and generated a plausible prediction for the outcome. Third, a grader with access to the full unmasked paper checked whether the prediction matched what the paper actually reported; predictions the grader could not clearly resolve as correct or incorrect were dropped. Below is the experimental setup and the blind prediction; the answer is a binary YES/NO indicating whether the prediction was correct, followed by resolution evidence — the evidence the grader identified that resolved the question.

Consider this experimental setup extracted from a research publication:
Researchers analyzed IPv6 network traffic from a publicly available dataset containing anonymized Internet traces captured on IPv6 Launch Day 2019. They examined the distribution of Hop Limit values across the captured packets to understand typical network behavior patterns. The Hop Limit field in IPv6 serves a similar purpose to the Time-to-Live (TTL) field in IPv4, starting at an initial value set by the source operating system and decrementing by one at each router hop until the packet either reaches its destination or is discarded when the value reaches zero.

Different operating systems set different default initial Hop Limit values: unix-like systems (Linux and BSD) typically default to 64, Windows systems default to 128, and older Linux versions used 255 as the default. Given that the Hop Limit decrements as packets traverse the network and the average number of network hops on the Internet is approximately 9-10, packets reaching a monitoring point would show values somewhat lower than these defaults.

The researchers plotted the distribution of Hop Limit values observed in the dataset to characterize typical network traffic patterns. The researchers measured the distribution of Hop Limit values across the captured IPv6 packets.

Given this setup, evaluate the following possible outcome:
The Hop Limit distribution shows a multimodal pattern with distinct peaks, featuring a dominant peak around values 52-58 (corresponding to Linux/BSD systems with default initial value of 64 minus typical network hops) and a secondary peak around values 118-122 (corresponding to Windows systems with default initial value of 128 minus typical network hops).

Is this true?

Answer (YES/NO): NO